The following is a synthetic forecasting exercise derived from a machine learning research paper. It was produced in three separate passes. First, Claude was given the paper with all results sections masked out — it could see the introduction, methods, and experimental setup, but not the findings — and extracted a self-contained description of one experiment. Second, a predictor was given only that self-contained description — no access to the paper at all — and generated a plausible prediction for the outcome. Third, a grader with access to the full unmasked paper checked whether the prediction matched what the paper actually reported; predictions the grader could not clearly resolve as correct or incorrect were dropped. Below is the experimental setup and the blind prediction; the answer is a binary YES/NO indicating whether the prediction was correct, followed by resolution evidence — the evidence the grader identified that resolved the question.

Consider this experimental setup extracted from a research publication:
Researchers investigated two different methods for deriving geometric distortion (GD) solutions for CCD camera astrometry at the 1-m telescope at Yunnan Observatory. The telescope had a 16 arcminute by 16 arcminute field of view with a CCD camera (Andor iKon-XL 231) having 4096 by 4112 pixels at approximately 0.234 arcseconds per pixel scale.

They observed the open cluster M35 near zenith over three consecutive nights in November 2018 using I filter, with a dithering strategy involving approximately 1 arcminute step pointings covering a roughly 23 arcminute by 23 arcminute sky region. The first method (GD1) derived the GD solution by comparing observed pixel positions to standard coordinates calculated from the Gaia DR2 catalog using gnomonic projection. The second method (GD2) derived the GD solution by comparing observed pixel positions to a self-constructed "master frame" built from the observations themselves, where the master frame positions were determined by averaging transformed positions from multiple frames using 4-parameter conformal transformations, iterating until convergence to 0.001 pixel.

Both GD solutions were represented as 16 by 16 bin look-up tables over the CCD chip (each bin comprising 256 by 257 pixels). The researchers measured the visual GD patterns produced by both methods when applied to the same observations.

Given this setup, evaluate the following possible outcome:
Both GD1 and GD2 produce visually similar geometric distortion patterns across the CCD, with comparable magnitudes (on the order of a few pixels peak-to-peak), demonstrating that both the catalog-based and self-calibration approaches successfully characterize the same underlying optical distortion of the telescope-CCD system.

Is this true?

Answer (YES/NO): NO